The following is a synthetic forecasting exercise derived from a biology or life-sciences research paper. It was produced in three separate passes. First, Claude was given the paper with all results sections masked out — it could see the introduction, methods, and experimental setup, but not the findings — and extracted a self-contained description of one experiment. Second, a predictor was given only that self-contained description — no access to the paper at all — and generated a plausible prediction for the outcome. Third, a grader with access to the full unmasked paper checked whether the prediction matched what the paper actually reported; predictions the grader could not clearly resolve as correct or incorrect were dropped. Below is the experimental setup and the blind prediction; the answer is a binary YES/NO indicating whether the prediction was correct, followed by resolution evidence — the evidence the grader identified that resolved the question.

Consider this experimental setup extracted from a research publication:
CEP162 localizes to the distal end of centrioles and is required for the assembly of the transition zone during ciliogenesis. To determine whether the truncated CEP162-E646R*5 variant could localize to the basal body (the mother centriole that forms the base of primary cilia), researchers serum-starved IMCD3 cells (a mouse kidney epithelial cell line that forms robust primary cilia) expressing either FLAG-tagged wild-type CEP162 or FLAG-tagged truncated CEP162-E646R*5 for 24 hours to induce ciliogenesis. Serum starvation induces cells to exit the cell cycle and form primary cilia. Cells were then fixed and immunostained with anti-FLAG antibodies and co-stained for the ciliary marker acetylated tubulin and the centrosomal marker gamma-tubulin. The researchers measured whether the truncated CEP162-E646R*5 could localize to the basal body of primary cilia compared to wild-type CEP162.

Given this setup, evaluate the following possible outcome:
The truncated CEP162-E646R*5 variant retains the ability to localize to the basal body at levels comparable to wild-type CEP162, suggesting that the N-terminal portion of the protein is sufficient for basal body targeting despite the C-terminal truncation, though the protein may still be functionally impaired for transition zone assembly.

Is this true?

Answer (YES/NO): NO